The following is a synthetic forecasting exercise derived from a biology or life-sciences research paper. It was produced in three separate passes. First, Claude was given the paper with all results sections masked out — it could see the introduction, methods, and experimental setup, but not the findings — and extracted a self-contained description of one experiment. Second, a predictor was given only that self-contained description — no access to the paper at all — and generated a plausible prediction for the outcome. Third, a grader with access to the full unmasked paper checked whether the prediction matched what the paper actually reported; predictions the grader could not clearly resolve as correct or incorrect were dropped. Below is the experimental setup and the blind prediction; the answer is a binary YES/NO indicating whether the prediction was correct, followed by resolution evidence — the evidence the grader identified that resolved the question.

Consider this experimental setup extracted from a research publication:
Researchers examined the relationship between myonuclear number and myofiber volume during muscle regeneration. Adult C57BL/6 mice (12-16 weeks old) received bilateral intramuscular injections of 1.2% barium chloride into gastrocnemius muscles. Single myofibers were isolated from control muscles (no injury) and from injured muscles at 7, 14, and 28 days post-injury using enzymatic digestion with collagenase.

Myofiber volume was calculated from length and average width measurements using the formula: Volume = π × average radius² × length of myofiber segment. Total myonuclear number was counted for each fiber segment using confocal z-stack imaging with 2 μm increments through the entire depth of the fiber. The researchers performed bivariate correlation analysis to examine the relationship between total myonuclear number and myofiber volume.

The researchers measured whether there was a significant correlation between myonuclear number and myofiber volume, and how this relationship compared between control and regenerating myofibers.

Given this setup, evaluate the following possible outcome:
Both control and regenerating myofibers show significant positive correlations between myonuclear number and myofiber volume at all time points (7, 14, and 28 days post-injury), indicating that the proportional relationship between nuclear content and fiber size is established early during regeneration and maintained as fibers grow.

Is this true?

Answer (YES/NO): NO